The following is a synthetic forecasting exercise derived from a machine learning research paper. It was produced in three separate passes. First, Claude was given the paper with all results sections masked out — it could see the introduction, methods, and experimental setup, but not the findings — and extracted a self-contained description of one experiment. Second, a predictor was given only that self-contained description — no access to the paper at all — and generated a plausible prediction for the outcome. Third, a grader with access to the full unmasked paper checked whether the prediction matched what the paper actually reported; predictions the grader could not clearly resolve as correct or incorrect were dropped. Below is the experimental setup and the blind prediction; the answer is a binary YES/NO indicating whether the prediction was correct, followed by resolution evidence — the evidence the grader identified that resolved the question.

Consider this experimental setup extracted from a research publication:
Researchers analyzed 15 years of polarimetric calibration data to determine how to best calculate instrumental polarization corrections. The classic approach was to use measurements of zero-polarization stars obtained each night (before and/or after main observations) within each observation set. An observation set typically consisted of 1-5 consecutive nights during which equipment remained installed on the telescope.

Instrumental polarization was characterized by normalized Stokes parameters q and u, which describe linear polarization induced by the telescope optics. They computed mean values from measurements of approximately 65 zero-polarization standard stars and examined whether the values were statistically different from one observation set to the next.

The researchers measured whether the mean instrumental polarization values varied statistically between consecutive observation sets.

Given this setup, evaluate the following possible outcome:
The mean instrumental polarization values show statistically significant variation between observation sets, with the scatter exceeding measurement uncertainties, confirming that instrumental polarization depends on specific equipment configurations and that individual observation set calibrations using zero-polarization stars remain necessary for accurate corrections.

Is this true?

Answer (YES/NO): NO